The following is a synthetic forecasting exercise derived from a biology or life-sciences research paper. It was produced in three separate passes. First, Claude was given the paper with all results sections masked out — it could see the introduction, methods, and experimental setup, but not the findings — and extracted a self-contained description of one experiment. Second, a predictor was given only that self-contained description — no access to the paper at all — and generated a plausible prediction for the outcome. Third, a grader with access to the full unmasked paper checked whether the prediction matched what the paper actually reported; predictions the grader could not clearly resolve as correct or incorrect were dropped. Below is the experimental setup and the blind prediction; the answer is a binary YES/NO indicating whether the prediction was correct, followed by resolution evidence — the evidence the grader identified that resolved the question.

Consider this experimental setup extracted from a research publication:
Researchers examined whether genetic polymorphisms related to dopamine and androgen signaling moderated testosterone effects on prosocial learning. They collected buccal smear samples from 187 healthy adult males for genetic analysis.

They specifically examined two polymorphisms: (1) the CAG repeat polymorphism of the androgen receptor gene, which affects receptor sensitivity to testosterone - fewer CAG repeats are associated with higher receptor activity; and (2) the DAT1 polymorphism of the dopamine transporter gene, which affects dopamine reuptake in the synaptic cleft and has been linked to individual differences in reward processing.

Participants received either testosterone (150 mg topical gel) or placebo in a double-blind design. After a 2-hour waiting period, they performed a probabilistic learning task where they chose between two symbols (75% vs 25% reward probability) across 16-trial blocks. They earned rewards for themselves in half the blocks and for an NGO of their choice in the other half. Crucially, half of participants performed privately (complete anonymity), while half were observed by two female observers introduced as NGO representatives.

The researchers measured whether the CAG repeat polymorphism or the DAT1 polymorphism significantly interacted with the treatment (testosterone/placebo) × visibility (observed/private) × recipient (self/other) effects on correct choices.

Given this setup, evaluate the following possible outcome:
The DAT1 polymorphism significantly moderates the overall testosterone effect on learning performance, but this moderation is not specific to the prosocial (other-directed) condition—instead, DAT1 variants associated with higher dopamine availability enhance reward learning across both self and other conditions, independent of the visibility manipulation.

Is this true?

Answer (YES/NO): NO